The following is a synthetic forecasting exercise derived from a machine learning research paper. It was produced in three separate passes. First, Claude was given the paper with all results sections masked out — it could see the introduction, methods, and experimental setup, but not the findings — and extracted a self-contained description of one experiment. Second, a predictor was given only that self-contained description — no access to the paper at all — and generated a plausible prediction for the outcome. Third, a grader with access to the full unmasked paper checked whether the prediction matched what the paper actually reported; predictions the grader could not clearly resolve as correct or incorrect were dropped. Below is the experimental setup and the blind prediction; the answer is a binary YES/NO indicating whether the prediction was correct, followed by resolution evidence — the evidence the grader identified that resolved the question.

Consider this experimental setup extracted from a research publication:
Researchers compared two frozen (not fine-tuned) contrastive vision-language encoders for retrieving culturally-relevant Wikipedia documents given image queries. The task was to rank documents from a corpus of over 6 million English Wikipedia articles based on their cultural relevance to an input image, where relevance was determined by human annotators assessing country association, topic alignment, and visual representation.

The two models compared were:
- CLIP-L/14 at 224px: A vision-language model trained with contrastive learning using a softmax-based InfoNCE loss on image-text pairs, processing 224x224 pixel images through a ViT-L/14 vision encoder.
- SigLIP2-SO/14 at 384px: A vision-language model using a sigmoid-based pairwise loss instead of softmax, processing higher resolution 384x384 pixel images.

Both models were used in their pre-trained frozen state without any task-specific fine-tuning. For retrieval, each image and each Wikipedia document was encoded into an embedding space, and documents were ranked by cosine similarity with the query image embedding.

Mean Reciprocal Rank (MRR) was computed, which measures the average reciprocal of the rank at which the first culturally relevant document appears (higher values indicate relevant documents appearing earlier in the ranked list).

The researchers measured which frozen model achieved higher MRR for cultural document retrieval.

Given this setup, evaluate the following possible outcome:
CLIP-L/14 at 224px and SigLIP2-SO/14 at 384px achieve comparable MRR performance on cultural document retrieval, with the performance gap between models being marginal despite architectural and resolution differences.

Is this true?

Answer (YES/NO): NO